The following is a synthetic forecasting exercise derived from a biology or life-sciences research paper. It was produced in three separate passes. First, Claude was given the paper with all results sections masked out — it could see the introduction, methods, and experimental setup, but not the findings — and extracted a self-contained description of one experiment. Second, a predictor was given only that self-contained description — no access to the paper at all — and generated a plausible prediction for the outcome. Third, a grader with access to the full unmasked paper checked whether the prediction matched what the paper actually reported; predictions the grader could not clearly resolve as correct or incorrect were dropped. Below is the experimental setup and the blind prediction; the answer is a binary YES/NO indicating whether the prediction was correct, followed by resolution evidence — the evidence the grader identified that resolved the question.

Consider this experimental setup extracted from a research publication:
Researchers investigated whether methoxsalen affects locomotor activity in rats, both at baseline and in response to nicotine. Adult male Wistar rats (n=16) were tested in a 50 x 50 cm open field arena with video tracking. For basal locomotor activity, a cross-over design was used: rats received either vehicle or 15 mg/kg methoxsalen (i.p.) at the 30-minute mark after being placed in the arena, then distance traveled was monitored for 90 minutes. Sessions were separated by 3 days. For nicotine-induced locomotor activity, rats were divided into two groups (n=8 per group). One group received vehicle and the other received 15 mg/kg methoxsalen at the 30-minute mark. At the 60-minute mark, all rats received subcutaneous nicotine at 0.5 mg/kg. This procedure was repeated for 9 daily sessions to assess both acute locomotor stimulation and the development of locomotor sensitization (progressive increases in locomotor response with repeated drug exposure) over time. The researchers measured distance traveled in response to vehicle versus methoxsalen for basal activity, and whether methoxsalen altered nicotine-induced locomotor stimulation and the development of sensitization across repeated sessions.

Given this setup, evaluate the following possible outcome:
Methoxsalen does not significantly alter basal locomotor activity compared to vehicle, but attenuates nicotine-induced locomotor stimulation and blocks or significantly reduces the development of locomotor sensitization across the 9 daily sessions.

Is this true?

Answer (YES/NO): NO